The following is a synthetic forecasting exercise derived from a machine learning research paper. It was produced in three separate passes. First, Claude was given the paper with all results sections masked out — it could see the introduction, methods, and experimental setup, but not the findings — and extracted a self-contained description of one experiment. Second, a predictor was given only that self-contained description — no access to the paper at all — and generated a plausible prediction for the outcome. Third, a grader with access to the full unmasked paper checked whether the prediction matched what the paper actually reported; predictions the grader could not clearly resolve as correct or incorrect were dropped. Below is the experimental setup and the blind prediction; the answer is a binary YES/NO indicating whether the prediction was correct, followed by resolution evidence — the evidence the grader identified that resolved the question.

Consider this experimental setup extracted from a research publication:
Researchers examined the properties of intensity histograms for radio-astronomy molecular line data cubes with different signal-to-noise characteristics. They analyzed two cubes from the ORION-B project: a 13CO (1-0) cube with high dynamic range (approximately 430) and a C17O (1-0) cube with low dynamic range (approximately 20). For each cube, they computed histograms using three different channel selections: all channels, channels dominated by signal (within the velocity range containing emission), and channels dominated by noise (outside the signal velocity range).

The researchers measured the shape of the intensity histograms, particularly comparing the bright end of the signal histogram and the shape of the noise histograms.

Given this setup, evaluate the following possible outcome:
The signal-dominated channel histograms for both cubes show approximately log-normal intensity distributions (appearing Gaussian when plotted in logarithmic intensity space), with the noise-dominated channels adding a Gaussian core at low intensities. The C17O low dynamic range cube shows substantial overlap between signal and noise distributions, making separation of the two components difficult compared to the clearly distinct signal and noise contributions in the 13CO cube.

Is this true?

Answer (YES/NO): NO